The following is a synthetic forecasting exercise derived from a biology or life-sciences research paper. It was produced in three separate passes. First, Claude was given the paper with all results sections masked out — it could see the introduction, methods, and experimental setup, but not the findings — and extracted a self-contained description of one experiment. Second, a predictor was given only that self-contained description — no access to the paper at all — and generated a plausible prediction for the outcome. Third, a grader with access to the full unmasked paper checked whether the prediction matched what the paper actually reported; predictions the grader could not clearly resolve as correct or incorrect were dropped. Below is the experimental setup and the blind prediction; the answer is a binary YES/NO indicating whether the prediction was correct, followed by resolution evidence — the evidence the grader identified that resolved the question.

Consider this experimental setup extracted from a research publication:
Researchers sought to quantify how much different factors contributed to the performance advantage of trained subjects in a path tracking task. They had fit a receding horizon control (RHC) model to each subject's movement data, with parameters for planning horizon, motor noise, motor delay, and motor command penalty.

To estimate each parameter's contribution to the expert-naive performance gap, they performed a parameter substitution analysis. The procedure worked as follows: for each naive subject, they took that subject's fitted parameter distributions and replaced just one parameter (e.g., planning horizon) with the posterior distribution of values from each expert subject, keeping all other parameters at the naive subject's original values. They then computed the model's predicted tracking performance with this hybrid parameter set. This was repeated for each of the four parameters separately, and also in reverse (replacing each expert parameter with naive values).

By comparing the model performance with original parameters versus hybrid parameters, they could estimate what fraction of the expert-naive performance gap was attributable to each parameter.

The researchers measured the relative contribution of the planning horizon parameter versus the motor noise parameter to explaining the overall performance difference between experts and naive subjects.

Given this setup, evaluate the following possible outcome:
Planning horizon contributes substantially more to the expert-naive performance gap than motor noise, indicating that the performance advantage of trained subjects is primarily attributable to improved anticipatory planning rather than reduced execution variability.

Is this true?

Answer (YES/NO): NO